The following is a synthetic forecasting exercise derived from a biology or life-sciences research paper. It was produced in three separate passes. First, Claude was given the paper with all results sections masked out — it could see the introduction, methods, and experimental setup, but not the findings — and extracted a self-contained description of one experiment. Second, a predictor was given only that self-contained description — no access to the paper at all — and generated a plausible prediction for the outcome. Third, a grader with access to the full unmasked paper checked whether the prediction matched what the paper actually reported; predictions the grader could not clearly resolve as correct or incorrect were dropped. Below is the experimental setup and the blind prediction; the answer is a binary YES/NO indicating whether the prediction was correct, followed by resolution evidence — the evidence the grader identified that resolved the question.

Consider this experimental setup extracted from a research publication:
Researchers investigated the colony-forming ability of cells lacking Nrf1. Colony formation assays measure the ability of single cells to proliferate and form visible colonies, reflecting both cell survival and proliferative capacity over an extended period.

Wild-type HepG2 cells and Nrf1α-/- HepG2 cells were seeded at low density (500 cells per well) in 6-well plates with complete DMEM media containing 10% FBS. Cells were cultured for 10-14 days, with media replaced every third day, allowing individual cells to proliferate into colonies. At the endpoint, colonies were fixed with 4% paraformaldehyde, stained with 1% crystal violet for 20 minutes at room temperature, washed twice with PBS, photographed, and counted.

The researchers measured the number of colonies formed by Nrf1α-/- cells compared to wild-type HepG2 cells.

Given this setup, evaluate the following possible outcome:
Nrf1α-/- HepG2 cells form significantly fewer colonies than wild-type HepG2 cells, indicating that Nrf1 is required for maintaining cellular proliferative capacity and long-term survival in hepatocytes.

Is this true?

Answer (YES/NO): YES